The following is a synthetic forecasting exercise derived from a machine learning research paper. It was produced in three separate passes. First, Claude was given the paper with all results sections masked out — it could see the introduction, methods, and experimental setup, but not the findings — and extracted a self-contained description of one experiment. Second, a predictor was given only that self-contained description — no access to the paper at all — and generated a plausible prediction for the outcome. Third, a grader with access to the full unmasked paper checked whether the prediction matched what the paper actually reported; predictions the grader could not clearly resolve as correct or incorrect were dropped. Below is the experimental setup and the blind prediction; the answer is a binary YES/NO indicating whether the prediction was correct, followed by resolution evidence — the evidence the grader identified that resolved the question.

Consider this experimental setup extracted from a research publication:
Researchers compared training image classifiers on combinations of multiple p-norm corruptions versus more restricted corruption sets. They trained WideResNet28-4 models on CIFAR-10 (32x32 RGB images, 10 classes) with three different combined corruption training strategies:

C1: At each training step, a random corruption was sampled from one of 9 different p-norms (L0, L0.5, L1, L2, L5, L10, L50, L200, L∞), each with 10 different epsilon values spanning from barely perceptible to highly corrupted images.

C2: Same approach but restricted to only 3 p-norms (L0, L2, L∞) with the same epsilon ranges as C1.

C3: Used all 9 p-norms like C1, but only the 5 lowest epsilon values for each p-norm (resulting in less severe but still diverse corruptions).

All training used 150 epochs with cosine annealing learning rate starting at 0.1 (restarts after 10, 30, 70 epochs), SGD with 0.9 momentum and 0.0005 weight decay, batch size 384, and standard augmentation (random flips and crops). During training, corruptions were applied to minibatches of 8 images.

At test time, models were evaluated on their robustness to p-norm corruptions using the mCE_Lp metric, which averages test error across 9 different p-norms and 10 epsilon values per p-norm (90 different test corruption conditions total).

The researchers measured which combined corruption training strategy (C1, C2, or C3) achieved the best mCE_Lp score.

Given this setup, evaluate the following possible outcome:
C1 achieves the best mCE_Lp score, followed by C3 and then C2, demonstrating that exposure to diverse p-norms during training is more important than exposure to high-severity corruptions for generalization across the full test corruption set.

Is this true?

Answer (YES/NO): NO